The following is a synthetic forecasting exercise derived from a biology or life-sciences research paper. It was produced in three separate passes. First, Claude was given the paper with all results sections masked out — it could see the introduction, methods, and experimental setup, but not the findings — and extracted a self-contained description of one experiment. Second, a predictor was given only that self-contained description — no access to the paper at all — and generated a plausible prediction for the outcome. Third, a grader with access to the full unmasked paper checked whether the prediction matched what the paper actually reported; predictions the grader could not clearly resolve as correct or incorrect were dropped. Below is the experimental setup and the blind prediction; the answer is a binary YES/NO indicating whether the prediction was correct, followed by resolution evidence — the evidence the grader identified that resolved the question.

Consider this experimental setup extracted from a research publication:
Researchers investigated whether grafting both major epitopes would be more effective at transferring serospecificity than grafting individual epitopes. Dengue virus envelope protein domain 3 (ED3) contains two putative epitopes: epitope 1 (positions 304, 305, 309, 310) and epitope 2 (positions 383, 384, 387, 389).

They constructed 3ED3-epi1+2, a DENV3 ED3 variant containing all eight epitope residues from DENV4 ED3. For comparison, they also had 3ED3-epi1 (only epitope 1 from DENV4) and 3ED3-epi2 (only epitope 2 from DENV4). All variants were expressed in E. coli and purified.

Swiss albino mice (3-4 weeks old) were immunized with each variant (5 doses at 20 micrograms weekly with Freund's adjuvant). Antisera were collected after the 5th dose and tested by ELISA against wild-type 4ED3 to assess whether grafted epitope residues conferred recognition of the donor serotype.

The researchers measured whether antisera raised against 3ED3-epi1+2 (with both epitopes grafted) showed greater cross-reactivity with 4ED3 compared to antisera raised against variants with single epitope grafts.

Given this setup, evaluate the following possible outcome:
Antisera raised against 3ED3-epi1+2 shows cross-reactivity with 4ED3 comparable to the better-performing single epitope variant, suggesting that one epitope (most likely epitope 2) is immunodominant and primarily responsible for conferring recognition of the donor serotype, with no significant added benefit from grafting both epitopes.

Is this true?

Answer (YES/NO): NO